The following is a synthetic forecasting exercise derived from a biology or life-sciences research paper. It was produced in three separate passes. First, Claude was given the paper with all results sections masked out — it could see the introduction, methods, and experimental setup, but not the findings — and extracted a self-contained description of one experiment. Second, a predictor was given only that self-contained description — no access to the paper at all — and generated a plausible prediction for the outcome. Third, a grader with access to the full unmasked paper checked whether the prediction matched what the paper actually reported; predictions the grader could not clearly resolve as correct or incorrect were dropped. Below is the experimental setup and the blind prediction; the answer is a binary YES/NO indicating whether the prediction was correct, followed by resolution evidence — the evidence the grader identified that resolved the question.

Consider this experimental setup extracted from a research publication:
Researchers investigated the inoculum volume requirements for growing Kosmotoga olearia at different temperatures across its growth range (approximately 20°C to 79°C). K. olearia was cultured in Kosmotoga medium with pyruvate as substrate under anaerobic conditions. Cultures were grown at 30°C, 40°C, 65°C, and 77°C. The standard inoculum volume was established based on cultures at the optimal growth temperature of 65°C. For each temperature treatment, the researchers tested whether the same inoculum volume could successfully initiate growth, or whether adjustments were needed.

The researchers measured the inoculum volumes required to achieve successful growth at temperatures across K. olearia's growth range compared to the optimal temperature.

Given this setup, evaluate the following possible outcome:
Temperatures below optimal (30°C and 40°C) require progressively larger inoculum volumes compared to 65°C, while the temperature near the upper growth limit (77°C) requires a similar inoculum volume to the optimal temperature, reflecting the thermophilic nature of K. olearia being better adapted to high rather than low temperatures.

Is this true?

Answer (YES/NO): NO